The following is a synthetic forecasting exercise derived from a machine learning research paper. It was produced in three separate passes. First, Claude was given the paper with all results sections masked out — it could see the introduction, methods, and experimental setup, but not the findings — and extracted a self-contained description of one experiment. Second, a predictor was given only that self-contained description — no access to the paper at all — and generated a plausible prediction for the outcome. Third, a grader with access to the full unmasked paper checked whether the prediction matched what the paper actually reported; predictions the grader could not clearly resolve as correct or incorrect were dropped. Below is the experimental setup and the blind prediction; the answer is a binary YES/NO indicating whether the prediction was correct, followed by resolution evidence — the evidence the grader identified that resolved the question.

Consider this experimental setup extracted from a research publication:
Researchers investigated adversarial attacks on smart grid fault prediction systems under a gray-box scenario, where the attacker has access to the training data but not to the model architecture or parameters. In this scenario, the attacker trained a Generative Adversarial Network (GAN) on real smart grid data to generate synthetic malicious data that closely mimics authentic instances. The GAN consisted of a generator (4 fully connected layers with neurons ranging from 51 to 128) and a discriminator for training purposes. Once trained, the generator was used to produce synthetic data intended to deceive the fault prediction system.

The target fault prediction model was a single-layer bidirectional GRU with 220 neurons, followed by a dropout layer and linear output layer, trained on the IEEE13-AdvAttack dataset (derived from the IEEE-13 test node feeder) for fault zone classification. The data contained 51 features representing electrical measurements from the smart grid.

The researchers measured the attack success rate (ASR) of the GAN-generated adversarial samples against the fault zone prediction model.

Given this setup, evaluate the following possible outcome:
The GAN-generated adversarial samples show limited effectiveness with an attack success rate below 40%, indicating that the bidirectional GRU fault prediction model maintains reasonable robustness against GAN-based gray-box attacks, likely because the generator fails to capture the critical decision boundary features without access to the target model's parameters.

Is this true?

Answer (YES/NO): NO